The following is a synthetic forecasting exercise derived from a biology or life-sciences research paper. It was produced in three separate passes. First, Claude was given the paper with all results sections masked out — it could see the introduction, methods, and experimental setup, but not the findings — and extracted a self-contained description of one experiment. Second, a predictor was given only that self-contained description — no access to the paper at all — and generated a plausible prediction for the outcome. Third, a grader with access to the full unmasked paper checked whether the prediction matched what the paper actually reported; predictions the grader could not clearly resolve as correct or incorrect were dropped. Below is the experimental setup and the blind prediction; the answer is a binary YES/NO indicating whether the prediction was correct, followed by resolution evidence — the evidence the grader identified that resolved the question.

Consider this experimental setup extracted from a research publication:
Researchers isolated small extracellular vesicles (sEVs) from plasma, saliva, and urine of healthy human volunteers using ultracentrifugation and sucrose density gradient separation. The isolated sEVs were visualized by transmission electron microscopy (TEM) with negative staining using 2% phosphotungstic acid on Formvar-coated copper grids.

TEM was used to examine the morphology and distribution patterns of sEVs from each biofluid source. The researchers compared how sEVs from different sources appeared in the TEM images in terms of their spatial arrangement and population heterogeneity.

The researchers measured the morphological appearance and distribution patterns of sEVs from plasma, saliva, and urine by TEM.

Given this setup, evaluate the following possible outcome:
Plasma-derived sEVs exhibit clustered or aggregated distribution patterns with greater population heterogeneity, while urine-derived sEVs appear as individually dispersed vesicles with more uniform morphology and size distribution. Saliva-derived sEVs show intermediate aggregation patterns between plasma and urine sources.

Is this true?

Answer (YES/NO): NO